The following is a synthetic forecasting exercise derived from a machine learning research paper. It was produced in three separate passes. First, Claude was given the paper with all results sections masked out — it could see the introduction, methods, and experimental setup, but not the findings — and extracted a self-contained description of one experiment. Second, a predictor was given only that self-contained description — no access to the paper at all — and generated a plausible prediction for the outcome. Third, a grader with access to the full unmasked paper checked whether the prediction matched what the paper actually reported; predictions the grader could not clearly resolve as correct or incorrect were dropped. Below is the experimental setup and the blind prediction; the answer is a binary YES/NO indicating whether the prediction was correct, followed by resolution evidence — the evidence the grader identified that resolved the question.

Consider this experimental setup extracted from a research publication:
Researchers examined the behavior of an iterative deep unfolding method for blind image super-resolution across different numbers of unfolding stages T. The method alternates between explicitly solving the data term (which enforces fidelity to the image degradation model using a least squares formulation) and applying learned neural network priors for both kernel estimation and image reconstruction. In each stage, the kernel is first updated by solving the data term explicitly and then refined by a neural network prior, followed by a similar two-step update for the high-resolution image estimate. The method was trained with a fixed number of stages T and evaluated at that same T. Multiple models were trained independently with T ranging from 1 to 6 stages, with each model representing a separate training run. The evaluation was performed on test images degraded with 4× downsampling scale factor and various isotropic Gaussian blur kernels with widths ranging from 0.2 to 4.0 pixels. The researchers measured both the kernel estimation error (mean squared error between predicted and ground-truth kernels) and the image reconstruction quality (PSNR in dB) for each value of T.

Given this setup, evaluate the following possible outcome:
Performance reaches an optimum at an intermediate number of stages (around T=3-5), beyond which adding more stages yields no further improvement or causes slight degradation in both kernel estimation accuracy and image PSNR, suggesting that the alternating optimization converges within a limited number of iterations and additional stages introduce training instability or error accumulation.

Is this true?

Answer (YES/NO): NO